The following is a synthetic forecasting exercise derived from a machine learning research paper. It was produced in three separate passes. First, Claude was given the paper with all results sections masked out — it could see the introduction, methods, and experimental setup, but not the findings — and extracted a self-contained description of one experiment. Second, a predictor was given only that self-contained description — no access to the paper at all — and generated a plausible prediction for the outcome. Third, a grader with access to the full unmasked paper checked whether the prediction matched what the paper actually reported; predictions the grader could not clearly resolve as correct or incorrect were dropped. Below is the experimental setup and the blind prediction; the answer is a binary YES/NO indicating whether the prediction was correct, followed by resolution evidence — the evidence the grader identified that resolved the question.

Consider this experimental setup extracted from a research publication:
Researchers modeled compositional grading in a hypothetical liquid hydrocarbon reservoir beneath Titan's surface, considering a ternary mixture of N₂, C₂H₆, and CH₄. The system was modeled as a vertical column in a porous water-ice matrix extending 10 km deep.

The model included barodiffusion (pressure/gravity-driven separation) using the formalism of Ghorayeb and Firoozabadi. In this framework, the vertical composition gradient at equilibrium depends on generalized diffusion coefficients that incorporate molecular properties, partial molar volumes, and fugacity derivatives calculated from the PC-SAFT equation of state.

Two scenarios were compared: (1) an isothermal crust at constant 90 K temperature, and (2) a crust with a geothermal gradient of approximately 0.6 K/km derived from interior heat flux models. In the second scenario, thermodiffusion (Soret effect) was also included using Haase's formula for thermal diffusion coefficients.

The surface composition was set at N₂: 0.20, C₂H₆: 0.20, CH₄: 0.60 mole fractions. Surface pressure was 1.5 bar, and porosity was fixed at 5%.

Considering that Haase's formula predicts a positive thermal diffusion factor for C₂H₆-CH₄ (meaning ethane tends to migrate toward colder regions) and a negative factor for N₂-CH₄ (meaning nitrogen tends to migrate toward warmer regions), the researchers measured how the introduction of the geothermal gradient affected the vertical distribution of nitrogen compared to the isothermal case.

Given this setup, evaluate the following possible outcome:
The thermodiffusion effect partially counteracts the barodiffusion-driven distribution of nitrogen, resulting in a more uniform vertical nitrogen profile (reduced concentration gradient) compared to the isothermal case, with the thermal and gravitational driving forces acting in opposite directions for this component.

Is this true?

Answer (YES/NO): NO